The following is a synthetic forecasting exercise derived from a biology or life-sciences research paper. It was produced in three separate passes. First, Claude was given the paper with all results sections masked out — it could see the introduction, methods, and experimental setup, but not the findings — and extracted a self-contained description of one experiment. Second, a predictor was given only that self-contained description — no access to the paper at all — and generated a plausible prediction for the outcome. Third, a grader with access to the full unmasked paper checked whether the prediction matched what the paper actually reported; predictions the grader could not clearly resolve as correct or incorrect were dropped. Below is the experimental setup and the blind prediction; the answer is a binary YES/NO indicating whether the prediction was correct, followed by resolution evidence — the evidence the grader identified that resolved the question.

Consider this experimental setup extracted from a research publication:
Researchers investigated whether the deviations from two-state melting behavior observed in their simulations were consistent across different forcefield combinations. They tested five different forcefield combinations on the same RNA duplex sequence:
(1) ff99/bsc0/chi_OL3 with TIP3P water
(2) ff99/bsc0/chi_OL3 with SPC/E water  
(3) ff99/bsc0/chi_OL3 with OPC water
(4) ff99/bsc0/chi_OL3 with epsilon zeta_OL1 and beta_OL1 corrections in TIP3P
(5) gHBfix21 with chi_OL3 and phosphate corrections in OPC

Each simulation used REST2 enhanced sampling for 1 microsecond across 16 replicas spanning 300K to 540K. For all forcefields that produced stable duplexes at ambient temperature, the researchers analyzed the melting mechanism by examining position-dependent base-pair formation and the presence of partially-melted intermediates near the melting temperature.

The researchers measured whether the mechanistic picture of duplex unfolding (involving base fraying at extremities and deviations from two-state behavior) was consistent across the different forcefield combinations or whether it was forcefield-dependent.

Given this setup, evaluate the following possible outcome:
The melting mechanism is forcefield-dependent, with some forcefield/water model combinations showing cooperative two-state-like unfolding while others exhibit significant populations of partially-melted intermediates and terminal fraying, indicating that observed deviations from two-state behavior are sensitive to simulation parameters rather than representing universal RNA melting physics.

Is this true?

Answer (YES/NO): NO